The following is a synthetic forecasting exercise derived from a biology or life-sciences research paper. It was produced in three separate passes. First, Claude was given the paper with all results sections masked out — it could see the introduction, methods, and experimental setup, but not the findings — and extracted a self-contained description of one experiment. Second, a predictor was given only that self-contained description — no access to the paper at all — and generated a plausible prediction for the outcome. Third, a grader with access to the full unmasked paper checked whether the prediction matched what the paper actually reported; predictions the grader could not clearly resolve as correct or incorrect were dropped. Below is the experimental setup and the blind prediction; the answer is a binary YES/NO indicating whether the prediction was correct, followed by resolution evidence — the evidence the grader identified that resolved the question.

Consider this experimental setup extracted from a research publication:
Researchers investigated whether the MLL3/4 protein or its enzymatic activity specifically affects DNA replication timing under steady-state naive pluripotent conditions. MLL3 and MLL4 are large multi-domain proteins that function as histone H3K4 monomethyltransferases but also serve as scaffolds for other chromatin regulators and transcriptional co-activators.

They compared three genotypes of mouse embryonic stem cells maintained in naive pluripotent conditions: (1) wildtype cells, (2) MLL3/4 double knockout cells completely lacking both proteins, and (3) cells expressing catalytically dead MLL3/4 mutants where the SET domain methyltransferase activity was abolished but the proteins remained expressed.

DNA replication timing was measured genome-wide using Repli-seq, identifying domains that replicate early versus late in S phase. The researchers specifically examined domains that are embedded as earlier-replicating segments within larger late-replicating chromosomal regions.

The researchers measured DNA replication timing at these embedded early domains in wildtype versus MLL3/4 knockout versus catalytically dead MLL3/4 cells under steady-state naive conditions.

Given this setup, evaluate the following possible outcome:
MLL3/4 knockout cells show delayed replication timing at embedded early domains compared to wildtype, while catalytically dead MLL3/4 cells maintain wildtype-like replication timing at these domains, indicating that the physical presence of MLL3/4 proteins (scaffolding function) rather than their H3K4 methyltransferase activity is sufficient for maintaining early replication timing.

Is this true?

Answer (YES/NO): NO